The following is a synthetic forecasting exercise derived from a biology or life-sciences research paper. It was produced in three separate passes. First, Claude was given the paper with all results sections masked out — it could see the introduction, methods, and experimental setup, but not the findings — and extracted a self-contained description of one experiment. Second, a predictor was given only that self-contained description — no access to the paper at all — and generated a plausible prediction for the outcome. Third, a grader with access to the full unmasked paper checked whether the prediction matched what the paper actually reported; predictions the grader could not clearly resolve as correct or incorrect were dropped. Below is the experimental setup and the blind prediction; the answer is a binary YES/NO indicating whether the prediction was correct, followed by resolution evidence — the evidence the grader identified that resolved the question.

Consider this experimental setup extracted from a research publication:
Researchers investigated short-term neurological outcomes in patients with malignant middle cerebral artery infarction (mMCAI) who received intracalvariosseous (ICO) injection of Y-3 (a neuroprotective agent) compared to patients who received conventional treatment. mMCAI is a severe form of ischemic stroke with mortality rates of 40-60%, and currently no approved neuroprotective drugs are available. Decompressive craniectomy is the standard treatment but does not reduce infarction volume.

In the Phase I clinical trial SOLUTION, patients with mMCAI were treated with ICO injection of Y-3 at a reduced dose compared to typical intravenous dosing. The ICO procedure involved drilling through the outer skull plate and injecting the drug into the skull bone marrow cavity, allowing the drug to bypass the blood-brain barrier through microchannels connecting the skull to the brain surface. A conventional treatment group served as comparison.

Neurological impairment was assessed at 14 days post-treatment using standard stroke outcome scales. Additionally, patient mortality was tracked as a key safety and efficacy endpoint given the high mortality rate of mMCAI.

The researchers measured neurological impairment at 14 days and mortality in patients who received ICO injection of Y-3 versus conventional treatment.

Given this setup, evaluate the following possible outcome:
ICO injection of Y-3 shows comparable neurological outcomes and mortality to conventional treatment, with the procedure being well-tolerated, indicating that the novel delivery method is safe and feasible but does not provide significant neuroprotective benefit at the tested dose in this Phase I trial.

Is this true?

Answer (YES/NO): NO